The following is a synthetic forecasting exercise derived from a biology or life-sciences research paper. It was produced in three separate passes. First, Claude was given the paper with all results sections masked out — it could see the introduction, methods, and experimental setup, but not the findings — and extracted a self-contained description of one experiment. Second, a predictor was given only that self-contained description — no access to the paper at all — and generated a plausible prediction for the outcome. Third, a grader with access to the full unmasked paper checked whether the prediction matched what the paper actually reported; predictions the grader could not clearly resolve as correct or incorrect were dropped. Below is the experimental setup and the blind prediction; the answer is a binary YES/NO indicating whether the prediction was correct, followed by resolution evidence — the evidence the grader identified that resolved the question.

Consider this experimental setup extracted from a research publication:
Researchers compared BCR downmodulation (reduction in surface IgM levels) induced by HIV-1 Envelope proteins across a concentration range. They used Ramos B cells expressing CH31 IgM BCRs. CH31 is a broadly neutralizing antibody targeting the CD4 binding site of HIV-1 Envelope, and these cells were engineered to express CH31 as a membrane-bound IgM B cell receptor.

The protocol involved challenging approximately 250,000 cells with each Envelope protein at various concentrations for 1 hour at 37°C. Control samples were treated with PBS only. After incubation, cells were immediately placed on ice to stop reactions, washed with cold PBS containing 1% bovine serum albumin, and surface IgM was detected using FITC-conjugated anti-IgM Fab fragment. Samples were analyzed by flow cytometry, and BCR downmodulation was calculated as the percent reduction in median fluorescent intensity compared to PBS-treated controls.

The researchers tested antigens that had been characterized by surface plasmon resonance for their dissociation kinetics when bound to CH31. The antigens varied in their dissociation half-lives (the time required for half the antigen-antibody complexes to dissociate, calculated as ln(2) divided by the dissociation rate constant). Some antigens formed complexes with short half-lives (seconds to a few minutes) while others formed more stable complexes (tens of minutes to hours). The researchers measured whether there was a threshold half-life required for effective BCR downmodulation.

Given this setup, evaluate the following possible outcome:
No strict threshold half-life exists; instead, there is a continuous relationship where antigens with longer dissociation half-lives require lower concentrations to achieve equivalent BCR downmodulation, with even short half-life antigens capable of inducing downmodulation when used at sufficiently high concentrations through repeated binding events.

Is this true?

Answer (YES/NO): NO